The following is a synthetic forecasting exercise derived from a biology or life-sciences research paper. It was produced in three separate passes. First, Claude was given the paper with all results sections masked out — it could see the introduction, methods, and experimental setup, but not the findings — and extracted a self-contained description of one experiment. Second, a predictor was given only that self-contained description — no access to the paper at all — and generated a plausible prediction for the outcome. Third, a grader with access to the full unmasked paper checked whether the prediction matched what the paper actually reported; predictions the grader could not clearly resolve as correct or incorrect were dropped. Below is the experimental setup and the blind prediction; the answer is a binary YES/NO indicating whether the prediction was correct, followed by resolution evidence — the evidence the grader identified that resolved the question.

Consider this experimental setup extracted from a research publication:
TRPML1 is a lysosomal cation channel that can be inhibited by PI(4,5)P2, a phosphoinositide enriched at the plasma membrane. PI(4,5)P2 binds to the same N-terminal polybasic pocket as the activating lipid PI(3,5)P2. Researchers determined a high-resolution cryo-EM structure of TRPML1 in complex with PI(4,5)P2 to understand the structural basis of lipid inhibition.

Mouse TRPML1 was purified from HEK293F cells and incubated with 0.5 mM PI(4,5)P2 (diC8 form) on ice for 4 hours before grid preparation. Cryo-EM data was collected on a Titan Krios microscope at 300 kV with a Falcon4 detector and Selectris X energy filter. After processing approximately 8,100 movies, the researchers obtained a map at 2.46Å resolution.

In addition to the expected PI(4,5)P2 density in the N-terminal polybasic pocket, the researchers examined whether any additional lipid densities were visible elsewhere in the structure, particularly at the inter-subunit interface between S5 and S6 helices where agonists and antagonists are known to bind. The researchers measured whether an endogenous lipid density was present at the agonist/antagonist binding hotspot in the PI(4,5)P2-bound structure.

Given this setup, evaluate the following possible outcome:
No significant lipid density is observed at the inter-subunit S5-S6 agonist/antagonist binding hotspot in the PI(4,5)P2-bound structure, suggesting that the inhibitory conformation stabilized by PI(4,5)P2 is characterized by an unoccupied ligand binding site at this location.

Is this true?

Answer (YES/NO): NO